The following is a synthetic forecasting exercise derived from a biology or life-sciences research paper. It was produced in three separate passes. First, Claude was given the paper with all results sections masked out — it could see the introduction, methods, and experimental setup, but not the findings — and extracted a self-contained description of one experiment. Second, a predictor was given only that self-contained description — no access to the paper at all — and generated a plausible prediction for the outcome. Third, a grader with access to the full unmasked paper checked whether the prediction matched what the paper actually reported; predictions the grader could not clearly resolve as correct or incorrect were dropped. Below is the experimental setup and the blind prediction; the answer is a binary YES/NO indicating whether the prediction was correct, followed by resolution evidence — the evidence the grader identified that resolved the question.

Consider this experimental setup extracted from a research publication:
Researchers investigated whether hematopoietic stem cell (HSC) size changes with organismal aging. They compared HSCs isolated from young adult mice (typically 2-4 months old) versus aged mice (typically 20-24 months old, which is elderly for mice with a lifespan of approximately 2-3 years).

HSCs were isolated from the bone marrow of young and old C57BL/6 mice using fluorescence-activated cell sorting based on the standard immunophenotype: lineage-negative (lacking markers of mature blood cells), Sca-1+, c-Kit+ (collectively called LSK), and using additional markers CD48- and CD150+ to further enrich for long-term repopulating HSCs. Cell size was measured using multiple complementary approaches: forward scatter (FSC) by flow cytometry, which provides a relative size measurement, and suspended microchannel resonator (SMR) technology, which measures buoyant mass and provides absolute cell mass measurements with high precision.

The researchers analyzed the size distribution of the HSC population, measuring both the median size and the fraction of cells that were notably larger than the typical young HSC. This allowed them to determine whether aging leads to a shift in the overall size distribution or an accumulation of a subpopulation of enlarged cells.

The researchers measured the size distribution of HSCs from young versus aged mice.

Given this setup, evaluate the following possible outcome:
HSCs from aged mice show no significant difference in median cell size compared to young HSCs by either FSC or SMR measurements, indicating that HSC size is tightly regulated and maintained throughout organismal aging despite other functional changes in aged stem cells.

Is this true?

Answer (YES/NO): NO